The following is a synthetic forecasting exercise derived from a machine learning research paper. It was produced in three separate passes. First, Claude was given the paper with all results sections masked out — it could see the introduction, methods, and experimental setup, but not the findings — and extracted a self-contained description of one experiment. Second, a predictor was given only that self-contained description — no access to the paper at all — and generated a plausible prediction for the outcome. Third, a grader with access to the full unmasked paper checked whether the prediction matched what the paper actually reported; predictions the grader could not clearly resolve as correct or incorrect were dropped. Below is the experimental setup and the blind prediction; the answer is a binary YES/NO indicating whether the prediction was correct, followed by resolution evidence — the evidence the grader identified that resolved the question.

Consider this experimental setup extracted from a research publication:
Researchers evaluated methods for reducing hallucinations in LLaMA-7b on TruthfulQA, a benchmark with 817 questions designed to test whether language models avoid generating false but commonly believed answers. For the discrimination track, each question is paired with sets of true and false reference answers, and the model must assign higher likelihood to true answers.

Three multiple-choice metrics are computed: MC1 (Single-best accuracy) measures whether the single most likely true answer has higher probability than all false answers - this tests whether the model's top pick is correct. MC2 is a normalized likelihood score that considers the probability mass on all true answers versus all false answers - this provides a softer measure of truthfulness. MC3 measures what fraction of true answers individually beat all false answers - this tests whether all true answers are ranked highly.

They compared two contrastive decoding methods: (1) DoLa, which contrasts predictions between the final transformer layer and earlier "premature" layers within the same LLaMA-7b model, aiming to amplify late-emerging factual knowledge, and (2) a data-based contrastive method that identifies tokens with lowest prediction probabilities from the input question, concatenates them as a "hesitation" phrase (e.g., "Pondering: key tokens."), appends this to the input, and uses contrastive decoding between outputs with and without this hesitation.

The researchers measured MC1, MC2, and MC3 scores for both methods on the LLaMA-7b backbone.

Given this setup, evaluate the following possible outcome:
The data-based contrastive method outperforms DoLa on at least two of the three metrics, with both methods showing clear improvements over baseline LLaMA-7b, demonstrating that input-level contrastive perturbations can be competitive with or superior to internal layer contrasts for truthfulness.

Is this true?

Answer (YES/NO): YES